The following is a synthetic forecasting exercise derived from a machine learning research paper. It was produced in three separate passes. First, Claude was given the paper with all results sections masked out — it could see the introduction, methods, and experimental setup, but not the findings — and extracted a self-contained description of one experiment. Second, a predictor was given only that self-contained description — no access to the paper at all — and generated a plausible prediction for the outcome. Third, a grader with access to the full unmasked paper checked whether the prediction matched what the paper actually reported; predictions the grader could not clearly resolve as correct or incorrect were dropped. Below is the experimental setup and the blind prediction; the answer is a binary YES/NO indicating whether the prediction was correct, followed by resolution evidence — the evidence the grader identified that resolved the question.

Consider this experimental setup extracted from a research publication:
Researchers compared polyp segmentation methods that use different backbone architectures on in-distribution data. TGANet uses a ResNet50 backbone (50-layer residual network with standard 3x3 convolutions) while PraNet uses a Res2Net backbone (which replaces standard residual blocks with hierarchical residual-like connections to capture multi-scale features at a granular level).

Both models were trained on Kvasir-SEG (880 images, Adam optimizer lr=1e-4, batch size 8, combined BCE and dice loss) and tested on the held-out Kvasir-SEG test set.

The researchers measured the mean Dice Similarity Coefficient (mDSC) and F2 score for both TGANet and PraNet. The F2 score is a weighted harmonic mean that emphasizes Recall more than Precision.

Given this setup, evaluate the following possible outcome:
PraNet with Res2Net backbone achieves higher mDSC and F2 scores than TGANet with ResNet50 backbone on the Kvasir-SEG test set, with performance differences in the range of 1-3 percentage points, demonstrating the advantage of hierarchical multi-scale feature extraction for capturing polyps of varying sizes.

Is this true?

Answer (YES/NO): NO